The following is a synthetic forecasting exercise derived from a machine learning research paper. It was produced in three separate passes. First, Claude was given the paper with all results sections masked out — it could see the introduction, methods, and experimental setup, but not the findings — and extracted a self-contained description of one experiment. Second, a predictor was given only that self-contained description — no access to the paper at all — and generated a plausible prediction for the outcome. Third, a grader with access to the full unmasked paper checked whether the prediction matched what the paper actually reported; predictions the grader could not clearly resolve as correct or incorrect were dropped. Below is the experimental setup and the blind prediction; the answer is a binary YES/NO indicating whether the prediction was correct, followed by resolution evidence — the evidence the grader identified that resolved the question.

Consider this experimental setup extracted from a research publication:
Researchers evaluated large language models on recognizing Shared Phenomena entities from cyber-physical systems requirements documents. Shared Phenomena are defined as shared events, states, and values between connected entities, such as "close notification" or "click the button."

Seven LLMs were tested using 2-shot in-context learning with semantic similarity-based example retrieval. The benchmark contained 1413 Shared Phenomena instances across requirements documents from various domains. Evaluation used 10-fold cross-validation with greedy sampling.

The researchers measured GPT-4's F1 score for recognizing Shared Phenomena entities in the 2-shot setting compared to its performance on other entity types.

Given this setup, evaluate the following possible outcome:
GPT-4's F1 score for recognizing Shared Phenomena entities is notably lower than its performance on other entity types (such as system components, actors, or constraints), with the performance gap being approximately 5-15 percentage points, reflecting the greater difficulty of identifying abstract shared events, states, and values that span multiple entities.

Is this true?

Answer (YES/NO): NO